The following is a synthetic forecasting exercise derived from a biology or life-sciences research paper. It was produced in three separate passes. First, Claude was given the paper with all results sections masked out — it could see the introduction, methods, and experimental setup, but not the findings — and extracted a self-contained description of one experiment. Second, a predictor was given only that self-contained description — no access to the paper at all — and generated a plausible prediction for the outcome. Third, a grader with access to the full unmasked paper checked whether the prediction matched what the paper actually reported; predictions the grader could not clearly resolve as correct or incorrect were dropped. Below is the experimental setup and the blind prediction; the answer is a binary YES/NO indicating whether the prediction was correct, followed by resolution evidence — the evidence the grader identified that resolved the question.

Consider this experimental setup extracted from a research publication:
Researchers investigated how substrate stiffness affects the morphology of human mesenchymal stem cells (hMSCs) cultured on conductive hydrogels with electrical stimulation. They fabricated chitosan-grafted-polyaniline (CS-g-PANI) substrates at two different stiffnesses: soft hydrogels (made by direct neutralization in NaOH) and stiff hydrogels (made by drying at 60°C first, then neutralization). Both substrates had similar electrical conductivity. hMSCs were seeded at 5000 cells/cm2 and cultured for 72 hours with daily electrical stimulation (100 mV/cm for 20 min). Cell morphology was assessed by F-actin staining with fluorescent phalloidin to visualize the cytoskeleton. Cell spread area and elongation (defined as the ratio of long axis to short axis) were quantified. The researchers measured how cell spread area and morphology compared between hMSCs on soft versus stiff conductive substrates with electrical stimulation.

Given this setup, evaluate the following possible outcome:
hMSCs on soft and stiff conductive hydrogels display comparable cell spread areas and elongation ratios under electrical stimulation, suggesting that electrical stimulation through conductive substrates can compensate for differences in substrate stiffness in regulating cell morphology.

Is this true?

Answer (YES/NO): NO